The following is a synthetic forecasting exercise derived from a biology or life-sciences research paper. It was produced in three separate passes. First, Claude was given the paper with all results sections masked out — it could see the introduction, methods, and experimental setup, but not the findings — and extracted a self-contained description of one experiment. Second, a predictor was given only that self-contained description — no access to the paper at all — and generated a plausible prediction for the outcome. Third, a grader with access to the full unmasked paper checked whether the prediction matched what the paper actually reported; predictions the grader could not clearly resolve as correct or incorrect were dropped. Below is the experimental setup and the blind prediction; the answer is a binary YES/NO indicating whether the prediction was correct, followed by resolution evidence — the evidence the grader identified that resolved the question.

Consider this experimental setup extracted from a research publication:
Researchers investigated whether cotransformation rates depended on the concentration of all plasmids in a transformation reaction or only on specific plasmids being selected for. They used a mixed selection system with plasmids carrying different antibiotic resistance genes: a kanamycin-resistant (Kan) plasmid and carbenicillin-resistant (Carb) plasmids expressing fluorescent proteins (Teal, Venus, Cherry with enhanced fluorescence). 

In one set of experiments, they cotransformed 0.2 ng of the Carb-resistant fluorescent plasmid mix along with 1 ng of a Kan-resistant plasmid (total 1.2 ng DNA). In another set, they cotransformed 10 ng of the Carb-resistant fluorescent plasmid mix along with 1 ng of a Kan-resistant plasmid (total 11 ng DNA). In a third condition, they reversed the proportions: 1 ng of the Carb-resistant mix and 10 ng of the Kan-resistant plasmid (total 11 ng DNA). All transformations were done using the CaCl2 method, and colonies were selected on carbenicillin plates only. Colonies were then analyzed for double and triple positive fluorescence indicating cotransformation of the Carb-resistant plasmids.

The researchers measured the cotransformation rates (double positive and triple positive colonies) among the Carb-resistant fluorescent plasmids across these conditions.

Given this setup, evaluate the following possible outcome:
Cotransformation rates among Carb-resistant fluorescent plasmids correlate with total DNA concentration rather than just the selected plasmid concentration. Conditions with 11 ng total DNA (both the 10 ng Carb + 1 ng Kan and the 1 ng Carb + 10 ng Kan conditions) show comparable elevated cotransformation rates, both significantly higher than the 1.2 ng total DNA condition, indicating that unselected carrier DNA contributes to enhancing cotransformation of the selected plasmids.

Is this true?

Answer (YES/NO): NO